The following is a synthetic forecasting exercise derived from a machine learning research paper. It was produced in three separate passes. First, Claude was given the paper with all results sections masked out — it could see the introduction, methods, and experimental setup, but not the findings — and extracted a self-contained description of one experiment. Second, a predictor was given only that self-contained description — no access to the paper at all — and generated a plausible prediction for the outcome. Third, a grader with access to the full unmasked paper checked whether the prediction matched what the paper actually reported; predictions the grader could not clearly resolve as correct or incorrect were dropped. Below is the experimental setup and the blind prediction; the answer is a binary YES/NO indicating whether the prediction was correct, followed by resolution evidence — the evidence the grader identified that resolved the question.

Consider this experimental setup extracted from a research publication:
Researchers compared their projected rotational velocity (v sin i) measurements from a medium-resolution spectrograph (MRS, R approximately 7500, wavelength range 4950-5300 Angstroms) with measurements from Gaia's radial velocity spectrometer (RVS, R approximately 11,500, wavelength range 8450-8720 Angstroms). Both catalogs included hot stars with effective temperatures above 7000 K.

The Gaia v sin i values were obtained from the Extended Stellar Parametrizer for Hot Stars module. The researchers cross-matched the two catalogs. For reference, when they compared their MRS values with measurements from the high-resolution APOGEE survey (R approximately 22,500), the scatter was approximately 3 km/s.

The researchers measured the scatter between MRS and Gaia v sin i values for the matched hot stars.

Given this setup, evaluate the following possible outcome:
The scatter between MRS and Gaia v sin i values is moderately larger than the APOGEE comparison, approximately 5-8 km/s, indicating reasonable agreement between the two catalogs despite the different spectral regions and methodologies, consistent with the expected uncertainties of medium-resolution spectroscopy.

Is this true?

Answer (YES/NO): NO